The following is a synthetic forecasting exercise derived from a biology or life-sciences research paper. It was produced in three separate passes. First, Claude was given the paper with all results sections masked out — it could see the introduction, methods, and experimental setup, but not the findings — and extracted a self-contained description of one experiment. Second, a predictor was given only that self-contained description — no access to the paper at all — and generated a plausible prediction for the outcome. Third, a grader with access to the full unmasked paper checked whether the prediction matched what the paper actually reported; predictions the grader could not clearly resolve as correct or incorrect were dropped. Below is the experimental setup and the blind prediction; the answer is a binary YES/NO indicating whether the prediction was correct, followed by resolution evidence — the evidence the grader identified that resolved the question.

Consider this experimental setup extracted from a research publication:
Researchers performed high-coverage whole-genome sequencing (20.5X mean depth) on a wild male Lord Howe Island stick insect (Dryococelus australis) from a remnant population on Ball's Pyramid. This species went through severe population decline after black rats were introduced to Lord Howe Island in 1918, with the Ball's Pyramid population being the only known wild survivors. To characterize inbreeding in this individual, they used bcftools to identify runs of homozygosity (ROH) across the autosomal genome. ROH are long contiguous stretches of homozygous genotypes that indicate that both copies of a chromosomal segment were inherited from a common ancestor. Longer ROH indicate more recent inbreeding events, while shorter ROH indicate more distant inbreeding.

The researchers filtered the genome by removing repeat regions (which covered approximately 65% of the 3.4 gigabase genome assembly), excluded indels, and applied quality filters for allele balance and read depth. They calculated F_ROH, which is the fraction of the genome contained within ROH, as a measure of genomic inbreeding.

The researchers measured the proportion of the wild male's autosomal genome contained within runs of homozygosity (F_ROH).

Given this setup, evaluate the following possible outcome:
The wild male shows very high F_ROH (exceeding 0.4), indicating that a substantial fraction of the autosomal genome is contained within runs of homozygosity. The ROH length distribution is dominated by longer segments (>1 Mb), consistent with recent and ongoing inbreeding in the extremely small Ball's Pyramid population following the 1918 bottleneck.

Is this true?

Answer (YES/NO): YES